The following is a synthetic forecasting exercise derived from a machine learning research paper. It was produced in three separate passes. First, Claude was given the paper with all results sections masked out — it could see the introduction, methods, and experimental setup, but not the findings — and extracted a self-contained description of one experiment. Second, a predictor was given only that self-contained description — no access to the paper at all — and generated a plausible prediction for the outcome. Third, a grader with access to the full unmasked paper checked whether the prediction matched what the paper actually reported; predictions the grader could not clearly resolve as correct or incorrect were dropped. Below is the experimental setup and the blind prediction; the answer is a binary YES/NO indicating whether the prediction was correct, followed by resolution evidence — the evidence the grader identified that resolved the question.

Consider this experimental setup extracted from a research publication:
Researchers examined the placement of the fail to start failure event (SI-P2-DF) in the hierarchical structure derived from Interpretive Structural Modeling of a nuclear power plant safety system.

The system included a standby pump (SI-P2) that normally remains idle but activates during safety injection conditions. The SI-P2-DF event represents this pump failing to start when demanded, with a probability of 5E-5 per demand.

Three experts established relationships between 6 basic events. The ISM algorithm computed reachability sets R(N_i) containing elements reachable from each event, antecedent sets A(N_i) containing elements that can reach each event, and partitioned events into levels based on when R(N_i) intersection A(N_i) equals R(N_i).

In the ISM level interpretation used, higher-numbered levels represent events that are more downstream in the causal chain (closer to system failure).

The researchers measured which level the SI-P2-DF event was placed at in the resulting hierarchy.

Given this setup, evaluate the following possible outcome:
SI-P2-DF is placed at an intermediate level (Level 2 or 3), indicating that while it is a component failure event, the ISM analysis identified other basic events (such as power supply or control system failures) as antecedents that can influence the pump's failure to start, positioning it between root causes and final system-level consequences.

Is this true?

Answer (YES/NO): NO